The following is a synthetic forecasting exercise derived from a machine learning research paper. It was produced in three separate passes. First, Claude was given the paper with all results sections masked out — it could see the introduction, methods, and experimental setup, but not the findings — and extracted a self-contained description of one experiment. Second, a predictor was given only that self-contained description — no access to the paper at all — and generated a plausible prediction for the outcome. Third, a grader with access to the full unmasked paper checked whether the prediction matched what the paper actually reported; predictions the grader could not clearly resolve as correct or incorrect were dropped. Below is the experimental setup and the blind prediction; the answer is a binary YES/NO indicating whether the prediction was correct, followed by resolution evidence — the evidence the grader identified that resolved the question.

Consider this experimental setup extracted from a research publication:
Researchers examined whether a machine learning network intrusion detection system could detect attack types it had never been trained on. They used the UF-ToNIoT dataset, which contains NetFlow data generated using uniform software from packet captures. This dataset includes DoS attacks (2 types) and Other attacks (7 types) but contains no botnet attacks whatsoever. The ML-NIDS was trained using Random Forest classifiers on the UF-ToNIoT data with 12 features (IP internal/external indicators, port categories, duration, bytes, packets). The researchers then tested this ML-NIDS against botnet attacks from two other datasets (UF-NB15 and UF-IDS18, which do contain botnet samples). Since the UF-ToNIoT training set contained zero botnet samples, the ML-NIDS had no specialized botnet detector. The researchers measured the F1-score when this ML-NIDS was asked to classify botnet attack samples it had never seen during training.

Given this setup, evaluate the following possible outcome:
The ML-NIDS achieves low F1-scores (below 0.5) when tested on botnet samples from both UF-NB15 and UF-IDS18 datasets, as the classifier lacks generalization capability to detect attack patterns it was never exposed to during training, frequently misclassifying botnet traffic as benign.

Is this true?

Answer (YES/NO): NO